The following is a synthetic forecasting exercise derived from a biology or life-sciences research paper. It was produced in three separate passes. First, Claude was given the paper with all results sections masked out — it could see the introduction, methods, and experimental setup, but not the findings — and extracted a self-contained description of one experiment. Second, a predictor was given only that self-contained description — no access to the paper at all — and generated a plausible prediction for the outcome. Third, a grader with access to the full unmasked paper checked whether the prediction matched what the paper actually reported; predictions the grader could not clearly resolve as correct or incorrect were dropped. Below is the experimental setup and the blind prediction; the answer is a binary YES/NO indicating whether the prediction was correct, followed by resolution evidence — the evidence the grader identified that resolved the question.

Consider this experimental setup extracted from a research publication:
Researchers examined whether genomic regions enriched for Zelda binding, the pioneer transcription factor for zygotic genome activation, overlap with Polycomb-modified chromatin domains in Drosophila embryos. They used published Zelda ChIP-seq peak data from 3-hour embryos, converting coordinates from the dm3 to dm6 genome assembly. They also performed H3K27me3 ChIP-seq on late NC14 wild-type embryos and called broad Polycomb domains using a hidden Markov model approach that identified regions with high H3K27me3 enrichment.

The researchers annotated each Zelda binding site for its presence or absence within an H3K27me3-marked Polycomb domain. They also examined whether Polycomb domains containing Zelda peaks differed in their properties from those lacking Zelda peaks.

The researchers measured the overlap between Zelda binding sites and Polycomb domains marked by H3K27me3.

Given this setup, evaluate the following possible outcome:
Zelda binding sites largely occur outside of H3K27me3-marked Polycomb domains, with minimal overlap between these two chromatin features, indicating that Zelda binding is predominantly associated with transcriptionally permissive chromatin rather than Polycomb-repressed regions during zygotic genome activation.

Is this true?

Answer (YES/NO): NO